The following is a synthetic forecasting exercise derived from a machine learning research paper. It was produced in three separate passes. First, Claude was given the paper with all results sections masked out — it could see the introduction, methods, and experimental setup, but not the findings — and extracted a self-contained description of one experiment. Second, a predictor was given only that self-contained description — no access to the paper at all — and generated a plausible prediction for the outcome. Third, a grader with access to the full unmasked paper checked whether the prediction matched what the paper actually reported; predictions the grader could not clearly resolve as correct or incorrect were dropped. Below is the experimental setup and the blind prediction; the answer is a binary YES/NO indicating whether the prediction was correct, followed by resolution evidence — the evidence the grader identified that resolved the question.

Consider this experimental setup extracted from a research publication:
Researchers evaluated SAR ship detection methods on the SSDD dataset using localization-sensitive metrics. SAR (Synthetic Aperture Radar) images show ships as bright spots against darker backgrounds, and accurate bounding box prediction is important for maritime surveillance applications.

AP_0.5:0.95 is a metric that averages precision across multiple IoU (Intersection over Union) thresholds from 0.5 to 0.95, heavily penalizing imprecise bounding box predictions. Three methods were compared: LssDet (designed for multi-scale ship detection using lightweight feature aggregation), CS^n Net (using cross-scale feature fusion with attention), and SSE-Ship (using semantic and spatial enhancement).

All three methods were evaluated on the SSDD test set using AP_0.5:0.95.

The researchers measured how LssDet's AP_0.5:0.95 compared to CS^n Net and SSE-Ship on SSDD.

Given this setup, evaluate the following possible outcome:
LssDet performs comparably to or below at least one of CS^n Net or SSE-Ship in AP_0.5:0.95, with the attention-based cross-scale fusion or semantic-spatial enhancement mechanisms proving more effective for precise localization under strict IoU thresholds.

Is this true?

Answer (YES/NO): NO